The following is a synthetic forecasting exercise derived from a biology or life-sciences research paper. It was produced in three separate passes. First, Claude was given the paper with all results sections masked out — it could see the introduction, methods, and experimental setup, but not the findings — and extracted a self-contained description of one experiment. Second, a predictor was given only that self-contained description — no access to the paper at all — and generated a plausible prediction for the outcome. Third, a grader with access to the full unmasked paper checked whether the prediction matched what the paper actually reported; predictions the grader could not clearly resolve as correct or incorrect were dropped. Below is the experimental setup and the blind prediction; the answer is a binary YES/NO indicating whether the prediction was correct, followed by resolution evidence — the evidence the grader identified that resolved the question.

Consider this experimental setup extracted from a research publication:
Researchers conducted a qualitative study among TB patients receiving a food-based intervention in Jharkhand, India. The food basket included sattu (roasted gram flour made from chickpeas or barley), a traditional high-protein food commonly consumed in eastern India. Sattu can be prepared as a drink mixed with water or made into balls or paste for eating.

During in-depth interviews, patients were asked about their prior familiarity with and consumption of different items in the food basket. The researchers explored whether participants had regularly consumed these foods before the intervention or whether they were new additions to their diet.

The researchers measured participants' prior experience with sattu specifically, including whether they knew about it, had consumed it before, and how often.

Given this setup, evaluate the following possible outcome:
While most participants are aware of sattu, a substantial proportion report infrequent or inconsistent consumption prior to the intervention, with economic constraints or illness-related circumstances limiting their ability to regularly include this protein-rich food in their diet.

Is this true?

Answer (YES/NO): YES